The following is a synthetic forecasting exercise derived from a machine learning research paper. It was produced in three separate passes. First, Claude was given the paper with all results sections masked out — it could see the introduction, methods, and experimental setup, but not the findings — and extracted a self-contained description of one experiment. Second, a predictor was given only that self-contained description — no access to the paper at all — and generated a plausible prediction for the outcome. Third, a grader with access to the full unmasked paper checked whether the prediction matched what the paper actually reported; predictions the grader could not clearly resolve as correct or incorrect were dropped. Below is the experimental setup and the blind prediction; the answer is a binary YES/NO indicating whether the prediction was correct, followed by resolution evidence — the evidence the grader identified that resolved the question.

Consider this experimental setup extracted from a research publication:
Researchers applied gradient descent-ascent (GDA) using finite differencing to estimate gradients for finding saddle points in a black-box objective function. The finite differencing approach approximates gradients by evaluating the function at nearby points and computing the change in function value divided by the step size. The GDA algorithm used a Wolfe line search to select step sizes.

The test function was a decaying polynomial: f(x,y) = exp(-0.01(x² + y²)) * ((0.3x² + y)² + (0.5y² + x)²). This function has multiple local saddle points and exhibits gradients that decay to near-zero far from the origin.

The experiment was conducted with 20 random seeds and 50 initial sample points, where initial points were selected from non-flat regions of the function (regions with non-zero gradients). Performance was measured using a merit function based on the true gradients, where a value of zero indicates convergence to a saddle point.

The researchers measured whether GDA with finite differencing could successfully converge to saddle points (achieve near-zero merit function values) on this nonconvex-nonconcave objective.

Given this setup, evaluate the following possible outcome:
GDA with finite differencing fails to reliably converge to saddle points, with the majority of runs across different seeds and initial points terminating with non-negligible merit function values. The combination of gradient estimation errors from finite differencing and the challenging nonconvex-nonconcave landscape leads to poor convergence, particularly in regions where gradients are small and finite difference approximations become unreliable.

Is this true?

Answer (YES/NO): YES